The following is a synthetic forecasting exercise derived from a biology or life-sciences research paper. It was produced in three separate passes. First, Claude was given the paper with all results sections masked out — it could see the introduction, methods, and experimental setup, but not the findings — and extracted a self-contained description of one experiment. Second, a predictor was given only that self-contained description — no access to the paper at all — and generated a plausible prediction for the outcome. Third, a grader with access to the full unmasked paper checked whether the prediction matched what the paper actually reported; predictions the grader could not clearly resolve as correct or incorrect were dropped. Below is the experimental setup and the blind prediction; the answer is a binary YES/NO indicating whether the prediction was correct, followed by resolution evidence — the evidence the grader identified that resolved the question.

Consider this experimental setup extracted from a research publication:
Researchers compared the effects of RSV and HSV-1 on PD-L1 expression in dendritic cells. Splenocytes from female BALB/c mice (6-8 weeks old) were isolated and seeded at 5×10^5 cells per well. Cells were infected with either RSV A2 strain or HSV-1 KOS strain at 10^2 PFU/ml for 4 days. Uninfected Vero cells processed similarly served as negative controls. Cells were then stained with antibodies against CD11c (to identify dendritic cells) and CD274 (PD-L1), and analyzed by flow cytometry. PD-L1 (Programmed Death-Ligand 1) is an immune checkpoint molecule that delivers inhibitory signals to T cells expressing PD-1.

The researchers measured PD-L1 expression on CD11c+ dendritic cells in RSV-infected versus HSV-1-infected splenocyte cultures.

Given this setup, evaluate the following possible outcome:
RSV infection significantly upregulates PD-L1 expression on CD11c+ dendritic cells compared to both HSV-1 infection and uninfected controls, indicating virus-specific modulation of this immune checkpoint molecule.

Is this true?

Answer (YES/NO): YES